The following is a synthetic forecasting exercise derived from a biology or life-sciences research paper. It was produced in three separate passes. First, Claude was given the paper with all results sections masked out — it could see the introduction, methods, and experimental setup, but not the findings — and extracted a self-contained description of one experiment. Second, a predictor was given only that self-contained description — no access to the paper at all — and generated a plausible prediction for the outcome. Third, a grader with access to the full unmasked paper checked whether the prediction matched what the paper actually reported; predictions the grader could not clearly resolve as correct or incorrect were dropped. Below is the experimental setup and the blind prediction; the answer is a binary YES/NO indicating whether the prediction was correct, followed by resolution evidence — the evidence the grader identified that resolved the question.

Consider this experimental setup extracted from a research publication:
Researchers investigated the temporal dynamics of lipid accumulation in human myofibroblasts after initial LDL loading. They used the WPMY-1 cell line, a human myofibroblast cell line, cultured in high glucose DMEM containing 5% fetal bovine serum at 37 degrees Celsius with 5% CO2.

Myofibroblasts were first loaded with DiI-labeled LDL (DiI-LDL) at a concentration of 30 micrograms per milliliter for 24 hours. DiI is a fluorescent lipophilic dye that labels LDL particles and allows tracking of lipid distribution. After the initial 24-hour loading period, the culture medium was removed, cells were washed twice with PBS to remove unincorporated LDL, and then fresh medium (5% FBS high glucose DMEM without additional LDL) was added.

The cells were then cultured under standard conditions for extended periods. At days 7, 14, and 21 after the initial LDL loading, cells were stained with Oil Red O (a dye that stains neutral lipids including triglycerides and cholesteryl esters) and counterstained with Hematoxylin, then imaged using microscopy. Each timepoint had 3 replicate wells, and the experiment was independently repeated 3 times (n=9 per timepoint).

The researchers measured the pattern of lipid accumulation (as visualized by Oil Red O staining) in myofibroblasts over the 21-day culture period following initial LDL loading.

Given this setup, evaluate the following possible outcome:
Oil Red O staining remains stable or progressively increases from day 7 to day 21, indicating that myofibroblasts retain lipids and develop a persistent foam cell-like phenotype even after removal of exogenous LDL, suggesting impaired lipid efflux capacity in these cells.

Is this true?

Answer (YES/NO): YES